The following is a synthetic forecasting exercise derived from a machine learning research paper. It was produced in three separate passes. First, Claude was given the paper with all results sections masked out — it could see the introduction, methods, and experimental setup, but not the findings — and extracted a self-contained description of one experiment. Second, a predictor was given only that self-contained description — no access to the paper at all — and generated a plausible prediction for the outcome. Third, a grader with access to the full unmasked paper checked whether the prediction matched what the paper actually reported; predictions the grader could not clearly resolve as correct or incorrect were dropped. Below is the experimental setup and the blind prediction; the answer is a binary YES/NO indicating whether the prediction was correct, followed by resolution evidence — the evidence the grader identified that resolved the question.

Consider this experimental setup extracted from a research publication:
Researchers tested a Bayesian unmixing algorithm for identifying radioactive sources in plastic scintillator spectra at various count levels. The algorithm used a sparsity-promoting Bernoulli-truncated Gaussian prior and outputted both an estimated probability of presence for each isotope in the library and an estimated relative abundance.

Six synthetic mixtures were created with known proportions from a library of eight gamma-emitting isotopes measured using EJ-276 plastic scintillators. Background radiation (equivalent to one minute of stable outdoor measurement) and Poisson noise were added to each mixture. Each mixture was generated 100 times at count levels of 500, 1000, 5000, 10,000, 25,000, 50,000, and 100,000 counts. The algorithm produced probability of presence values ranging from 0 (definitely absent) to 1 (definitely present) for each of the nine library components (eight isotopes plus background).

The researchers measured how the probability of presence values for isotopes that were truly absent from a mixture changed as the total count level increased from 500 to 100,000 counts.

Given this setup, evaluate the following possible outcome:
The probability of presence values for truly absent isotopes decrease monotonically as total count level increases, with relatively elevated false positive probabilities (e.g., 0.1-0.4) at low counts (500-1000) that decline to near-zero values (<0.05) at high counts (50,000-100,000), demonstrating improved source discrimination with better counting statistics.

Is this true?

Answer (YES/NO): NO